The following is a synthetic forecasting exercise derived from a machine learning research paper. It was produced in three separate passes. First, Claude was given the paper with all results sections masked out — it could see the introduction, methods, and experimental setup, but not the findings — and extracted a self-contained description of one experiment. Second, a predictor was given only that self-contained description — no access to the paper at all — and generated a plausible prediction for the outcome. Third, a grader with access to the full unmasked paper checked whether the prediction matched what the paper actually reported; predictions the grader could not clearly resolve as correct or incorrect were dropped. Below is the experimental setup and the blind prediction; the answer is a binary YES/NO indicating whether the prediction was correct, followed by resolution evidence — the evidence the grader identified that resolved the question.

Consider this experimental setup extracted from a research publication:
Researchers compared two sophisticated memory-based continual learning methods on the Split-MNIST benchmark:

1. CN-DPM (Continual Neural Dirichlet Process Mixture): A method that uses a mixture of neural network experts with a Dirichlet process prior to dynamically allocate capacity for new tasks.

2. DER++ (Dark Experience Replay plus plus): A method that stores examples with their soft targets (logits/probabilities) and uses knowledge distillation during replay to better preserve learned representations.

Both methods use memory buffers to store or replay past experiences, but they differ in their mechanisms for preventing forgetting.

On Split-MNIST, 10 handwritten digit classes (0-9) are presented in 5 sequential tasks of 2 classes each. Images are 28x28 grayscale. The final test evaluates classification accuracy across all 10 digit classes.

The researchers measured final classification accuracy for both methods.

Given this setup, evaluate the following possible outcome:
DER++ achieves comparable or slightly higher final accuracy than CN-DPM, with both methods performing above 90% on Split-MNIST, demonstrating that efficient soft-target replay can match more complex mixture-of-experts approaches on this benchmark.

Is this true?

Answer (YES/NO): NO